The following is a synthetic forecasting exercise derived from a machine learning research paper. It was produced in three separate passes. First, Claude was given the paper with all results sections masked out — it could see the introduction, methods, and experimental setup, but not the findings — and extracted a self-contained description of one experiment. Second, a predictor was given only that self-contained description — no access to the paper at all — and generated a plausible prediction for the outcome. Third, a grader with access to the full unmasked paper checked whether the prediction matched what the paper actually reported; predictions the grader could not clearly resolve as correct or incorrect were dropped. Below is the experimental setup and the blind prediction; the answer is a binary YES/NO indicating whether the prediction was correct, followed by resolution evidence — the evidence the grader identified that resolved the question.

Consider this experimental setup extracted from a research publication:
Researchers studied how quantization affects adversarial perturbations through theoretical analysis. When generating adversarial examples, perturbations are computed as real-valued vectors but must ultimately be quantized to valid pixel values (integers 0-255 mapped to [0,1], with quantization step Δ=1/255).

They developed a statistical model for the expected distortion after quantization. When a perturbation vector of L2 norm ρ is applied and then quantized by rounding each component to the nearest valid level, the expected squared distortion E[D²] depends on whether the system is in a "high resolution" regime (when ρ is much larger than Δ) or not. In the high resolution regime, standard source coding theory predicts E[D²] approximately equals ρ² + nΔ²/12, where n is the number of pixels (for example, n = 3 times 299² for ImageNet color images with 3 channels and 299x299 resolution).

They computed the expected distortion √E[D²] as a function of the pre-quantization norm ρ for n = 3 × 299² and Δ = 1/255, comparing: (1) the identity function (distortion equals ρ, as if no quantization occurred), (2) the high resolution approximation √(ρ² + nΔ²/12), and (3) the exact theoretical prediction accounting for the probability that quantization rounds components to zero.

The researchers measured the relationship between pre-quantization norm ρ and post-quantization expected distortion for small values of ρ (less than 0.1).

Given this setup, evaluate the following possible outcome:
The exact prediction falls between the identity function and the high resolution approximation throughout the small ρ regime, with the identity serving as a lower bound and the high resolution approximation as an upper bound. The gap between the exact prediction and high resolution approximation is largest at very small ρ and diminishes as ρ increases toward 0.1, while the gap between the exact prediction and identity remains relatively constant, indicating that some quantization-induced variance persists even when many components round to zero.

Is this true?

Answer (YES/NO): NO